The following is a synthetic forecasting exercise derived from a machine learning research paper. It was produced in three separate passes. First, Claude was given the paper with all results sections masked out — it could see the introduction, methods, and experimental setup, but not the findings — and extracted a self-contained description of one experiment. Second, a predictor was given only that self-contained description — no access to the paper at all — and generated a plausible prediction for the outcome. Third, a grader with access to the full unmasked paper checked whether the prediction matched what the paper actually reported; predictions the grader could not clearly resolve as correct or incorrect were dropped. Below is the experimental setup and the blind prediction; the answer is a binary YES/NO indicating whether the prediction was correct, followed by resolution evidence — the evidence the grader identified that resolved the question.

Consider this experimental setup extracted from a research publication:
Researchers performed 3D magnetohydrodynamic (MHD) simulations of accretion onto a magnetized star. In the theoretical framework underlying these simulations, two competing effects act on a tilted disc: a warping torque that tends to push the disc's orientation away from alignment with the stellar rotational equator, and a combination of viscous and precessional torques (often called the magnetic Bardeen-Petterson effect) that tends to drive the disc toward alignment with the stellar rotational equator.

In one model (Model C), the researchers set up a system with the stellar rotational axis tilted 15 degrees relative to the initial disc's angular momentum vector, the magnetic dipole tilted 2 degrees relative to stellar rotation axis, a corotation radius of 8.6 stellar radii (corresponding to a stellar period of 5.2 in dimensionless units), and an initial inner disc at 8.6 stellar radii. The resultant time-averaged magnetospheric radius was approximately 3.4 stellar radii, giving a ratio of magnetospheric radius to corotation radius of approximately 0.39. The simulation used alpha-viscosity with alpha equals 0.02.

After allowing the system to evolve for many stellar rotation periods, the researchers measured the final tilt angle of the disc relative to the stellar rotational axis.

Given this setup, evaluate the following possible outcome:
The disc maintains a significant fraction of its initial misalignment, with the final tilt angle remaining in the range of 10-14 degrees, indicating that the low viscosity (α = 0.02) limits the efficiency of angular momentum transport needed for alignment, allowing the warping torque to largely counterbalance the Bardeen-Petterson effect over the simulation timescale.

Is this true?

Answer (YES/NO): NO